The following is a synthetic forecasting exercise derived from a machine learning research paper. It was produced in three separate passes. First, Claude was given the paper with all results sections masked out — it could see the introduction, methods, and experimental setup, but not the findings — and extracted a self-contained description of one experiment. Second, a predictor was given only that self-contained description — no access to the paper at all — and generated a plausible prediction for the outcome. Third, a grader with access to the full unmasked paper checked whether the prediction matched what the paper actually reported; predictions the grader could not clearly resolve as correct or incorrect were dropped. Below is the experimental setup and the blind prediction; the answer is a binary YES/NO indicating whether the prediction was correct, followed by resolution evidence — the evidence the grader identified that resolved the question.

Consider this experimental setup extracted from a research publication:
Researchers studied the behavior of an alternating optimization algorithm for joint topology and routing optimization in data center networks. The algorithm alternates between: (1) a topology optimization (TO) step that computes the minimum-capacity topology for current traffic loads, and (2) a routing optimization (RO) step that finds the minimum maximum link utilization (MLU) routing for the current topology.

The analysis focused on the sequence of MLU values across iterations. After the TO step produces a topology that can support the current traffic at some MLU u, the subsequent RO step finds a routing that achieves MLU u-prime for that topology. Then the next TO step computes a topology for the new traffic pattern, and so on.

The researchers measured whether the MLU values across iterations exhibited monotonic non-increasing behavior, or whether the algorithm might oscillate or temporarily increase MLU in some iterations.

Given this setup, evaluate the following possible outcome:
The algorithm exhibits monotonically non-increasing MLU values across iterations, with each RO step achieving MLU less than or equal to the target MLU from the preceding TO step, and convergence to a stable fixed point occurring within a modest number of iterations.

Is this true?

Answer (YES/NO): YES